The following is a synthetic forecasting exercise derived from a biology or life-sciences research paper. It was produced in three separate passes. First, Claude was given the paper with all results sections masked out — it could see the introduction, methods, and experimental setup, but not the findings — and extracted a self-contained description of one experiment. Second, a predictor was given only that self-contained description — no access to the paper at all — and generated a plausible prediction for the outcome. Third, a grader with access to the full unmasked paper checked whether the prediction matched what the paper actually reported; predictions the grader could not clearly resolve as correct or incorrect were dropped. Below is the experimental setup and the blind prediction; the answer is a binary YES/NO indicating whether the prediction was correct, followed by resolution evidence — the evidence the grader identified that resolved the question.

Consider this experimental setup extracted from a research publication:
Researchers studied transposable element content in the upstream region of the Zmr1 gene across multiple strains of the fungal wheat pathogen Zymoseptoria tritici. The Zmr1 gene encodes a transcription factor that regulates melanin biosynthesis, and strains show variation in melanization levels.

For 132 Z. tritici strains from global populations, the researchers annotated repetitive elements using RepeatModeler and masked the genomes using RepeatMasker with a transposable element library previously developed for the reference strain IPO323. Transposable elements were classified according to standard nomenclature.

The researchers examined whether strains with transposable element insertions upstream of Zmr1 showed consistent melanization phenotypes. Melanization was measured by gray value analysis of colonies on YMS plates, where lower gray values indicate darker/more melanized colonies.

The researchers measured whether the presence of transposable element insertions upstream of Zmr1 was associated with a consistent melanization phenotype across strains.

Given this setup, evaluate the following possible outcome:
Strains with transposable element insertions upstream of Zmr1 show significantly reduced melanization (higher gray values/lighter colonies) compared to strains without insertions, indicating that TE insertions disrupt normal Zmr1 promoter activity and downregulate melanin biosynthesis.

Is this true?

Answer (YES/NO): YES